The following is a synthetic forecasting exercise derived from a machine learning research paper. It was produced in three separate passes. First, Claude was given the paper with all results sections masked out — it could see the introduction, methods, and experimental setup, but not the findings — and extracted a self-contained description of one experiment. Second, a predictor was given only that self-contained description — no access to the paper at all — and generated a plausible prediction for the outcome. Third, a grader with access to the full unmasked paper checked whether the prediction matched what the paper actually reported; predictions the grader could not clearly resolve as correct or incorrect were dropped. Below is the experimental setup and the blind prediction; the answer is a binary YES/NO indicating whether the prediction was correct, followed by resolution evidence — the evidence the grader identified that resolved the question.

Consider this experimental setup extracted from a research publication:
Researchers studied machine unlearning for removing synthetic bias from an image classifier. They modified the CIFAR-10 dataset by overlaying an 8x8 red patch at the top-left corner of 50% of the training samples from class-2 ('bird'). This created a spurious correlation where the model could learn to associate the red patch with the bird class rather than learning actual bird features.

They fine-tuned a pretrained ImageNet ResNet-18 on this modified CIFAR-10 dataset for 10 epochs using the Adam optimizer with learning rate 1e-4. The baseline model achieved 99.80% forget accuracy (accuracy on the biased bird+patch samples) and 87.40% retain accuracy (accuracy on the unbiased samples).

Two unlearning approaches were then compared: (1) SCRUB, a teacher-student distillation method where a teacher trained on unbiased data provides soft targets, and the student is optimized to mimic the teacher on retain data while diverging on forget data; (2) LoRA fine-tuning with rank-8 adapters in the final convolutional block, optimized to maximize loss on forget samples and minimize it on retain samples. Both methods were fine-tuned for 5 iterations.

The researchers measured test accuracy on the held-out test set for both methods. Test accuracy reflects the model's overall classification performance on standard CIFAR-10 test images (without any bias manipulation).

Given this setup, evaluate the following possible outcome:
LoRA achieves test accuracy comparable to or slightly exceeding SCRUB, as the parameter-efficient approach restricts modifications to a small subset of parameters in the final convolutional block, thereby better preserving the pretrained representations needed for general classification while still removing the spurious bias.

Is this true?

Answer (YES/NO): NO